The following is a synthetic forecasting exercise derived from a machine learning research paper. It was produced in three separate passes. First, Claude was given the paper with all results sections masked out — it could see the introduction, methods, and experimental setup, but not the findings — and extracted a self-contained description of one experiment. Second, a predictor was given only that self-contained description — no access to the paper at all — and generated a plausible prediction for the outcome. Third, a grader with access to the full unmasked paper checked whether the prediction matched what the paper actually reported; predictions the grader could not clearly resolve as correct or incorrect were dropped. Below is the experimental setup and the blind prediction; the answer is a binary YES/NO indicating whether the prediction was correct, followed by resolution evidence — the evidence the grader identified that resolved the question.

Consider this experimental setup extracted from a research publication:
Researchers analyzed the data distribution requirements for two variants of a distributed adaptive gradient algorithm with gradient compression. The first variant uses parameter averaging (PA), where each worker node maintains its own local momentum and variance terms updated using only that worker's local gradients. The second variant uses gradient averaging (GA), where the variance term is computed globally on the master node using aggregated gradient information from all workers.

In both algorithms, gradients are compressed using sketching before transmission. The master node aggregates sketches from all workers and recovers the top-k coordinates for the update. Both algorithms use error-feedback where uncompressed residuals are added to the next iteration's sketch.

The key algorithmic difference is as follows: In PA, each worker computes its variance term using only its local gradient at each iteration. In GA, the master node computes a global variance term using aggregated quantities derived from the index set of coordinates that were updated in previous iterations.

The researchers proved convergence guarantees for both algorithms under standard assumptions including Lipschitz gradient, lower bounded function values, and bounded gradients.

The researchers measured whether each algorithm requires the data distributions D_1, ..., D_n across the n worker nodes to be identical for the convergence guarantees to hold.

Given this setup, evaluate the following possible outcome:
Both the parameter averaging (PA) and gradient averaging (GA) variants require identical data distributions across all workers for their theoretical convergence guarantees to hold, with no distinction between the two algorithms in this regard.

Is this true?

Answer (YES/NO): NO